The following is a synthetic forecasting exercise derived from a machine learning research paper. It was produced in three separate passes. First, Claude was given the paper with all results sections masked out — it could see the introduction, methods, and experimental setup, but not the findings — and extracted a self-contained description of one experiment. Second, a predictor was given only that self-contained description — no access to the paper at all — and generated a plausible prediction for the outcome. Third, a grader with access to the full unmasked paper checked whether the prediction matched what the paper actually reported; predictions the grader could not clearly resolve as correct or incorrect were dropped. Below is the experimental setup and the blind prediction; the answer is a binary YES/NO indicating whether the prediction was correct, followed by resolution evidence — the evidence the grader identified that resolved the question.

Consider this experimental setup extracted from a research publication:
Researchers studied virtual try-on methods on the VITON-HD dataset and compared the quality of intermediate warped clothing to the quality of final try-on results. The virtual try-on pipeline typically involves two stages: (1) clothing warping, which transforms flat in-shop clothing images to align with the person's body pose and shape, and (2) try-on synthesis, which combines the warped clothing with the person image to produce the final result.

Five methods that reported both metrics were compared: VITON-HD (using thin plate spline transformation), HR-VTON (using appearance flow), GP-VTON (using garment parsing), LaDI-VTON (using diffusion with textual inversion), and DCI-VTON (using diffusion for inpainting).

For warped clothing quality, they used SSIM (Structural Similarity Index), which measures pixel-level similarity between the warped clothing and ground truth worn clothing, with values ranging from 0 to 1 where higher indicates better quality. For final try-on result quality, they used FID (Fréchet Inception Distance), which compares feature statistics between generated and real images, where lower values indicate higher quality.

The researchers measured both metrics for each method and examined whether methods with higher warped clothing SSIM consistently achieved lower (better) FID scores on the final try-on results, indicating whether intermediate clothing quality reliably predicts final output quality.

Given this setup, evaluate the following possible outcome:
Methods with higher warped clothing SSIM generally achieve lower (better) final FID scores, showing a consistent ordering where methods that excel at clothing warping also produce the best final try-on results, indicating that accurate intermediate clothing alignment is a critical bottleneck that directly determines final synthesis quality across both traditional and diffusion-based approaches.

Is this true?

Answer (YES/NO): NO